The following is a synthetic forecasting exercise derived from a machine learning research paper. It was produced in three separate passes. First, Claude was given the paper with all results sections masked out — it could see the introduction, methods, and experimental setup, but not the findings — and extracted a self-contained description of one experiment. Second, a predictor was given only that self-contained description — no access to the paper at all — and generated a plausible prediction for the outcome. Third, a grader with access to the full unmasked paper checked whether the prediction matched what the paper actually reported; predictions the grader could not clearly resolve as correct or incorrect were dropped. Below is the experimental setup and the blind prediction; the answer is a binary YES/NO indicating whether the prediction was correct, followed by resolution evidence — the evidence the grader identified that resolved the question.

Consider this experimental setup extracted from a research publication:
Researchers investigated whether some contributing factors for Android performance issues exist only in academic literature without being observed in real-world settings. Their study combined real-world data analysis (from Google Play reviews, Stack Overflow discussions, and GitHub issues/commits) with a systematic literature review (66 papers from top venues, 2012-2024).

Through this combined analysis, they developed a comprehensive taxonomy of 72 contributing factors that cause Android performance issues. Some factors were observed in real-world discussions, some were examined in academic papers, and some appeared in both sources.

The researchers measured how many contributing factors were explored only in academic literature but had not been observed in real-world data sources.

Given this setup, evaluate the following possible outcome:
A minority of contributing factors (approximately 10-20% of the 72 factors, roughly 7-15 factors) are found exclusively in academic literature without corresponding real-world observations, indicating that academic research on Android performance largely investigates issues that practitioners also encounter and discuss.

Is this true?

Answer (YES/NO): NO